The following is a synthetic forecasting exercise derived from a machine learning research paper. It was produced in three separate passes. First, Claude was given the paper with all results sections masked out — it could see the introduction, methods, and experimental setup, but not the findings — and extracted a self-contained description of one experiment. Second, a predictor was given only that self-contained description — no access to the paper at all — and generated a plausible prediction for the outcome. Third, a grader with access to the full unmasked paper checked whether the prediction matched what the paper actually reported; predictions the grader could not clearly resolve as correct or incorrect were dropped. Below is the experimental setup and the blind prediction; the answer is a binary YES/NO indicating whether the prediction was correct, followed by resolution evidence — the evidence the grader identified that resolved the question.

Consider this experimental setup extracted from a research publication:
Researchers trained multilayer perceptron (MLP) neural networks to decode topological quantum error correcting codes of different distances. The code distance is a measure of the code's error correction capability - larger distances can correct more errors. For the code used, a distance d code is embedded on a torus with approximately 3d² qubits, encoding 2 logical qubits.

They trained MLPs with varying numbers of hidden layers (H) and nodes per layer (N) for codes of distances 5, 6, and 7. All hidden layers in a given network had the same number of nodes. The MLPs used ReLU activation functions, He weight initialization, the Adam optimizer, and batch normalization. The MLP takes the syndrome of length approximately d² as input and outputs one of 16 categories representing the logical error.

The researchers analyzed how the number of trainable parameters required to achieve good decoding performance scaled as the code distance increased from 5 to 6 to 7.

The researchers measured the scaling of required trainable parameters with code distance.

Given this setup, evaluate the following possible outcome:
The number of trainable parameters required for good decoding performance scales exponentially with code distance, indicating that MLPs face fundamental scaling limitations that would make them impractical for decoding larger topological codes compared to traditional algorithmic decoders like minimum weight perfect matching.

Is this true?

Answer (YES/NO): YES